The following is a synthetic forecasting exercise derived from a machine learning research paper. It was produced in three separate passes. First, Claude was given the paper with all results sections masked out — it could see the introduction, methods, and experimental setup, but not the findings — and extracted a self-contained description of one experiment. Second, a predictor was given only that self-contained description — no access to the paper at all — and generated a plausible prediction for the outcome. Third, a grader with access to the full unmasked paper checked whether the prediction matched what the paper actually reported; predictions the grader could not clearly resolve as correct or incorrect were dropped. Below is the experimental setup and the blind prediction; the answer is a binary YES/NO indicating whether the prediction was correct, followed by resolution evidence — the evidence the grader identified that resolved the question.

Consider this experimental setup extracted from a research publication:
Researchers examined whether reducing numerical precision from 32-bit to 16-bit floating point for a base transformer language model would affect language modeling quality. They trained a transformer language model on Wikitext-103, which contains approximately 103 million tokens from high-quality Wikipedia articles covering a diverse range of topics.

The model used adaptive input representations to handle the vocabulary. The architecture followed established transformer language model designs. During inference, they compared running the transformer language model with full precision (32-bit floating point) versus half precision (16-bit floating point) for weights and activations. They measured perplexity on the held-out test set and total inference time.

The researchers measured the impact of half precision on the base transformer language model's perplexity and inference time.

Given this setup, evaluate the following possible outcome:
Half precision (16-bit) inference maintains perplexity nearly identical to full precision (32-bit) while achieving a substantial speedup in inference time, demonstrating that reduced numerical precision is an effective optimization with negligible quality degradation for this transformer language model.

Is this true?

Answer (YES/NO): YES